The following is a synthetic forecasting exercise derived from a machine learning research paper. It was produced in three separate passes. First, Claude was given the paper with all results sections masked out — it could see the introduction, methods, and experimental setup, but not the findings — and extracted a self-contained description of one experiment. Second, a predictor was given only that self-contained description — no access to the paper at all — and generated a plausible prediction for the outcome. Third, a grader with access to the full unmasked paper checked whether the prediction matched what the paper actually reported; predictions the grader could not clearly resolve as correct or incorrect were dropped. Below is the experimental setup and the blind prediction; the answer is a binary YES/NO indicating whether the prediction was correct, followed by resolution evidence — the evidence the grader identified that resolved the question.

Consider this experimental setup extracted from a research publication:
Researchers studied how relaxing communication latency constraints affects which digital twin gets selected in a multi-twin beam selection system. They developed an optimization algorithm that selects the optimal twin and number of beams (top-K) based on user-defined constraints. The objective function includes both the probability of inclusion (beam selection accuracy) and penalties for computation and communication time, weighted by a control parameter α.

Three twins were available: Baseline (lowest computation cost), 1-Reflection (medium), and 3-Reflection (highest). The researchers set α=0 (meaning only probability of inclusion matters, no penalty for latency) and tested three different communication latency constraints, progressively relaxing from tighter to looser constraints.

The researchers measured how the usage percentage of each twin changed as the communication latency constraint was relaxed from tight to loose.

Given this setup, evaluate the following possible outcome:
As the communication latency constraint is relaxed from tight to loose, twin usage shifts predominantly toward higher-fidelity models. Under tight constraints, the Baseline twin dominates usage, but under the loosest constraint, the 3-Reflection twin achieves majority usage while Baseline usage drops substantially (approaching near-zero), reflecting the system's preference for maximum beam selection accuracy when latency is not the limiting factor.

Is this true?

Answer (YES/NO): NO